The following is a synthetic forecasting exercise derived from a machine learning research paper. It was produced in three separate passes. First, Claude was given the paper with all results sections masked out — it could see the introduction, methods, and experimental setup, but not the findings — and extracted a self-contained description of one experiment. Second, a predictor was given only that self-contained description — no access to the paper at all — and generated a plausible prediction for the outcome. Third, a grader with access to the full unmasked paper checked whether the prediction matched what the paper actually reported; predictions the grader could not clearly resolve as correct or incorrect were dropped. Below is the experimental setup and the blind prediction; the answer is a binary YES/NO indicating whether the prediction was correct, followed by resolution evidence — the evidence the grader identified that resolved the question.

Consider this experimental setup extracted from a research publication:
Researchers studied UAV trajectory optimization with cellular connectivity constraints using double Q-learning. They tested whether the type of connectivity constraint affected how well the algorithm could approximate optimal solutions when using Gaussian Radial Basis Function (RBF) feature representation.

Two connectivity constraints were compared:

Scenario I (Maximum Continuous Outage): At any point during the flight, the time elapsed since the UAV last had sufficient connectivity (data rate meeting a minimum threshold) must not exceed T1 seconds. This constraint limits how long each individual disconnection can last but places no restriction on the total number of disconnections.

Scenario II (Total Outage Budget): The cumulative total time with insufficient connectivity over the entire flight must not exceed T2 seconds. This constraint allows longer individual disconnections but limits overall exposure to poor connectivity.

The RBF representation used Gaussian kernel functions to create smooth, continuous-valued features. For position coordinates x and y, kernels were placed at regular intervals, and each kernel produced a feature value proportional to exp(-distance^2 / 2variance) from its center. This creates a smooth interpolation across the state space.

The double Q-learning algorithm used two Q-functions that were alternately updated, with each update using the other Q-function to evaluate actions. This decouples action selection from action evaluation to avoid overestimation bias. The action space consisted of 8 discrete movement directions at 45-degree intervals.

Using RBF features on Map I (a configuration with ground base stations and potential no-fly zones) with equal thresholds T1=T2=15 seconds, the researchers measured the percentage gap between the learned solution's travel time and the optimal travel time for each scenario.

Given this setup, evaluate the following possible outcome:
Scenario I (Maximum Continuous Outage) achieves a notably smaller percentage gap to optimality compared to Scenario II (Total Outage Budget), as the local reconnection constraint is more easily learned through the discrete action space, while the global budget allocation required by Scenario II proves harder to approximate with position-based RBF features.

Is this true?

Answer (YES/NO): NO